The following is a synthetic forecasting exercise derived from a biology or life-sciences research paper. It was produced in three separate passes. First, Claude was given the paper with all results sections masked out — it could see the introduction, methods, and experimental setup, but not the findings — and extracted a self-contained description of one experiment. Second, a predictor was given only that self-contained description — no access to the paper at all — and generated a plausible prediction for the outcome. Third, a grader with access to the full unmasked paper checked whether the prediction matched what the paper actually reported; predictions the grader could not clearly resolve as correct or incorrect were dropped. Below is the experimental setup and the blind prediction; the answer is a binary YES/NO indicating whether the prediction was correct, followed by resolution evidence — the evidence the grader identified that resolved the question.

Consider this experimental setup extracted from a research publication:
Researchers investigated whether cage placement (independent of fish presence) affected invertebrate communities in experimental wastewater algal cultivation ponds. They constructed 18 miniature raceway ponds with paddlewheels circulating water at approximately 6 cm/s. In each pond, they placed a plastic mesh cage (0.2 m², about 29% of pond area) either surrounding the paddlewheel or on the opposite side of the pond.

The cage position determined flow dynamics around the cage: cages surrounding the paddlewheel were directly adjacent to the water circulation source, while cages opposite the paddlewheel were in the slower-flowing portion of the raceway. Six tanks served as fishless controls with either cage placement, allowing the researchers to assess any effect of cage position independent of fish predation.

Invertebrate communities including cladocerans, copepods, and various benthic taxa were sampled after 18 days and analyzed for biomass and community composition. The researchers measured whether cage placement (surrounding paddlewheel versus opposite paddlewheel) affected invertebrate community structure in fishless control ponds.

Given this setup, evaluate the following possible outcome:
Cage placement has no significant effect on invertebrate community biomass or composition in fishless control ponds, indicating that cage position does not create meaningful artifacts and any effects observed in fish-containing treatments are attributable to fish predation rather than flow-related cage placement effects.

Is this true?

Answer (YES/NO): NO